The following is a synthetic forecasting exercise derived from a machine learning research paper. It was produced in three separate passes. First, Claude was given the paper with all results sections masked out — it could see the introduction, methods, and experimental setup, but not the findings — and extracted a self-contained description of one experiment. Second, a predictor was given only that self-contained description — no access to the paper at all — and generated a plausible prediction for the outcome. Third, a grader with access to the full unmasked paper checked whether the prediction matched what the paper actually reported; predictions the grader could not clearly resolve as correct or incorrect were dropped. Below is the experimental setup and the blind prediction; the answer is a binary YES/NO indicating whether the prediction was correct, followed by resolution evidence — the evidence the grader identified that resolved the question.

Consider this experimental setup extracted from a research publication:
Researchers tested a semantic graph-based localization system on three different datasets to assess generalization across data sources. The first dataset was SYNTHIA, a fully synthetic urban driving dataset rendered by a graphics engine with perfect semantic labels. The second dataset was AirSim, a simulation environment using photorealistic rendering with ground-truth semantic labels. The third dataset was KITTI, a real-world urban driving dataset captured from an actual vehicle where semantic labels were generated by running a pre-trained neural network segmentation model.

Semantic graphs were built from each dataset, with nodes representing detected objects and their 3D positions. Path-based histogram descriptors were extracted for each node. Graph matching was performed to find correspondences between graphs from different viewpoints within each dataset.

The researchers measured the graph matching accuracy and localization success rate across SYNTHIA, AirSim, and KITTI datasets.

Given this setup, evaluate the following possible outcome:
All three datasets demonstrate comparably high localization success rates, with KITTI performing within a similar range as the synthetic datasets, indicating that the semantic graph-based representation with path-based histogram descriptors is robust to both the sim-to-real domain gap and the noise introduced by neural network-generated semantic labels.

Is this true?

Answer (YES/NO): NO